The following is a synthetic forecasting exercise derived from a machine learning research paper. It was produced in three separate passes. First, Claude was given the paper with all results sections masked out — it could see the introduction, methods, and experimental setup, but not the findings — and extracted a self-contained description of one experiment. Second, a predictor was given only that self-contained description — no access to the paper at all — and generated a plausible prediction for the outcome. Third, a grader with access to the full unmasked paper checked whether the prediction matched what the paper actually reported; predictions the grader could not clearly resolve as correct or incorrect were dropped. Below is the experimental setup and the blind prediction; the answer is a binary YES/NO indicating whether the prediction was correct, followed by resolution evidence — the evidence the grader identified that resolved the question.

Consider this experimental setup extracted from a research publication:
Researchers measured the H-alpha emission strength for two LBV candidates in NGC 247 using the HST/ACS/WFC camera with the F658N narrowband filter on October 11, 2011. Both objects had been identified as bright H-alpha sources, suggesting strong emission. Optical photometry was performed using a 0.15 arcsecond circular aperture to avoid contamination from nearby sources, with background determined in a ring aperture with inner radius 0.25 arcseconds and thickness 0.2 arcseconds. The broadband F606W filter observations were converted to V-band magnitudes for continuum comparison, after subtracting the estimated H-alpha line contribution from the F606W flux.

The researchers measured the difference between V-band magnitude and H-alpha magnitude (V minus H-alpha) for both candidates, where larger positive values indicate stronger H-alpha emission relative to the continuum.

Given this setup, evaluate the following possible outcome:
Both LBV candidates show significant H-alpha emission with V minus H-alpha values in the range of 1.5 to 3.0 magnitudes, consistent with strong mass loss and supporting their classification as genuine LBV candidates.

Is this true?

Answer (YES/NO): NO